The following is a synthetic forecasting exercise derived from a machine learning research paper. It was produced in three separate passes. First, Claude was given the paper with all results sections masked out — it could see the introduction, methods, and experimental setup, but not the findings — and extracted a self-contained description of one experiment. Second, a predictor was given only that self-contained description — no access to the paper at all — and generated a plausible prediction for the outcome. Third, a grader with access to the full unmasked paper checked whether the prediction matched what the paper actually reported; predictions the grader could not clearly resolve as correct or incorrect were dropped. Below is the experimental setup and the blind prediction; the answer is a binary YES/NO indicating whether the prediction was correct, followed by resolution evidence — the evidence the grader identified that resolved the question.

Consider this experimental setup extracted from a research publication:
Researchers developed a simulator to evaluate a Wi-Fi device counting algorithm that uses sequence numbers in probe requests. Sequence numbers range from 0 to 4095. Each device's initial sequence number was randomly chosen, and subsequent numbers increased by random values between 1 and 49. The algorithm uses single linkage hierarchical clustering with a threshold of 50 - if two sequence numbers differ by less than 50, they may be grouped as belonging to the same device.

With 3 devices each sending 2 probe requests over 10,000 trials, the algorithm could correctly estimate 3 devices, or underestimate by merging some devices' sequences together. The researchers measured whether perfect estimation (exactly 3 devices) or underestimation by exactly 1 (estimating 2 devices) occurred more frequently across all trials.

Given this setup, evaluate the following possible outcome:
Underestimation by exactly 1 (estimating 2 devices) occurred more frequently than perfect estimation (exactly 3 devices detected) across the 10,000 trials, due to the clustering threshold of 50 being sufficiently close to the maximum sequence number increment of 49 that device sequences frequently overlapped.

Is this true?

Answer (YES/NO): NO